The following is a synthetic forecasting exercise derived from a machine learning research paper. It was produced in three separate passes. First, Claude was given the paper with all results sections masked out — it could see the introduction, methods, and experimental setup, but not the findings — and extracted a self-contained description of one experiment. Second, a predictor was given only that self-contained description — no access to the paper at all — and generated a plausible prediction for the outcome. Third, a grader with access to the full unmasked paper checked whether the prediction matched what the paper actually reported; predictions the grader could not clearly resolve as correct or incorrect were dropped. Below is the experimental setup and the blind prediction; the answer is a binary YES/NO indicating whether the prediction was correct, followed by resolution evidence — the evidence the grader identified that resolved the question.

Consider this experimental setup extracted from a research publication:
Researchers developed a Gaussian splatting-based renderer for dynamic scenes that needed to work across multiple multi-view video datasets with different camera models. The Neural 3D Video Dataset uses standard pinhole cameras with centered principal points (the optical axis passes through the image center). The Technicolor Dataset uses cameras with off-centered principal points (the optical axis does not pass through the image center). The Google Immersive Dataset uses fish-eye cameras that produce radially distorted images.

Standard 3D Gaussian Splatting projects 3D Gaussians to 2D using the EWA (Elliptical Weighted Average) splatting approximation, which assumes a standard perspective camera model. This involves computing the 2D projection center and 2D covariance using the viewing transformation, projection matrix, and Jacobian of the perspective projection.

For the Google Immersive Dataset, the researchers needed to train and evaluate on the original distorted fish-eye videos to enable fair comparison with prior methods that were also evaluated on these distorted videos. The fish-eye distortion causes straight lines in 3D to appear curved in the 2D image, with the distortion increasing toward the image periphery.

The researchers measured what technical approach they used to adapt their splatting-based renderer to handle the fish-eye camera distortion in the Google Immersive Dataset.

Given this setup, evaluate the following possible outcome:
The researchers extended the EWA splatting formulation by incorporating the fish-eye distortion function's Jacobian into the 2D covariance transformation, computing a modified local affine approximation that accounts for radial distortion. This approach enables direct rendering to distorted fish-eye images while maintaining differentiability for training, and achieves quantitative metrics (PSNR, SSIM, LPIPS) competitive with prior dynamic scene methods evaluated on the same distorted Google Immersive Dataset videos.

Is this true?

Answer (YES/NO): NO